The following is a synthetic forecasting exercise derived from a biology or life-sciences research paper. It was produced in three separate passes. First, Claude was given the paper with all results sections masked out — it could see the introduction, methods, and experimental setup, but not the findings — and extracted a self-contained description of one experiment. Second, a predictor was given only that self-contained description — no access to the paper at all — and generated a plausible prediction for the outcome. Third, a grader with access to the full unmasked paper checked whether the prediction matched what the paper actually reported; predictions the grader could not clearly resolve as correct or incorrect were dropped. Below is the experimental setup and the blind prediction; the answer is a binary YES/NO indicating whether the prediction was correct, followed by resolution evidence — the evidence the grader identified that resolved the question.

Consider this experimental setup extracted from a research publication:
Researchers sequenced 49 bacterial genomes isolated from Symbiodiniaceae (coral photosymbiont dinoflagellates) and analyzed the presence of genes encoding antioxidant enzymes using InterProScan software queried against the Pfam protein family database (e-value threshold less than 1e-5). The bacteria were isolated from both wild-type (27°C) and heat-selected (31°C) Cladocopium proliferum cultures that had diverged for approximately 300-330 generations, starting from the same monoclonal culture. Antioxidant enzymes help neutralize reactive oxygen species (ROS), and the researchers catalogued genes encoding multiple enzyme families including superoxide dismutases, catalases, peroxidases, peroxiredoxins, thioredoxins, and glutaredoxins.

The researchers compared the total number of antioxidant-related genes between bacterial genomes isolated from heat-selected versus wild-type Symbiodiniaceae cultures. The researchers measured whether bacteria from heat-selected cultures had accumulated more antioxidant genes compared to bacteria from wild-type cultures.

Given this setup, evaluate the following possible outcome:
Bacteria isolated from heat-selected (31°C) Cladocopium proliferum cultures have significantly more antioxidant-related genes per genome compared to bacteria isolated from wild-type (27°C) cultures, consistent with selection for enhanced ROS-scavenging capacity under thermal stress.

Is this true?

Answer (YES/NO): NO